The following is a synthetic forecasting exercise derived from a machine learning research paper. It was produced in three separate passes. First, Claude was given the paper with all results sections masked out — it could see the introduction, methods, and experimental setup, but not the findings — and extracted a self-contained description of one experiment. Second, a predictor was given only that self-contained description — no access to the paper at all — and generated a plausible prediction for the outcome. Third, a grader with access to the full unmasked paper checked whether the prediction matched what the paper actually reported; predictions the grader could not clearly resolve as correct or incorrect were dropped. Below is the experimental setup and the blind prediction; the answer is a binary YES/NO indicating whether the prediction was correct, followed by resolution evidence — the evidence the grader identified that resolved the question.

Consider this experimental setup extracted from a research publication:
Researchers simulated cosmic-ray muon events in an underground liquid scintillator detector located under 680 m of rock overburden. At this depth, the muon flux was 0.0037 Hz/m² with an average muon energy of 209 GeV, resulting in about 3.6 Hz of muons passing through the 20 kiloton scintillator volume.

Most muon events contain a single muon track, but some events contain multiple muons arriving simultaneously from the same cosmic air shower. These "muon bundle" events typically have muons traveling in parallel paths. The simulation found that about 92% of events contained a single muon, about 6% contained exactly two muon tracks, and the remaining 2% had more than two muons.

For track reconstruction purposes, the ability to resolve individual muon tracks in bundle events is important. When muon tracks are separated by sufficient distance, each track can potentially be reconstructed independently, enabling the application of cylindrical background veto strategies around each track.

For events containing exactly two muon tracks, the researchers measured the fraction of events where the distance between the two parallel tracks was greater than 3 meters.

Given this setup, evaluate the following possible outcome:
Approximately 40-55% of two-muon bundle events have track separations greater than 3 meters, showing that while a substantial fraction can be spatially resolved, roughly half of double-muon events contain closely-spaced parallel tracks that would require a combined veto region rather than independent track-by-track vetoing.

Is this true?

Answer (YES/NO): NO